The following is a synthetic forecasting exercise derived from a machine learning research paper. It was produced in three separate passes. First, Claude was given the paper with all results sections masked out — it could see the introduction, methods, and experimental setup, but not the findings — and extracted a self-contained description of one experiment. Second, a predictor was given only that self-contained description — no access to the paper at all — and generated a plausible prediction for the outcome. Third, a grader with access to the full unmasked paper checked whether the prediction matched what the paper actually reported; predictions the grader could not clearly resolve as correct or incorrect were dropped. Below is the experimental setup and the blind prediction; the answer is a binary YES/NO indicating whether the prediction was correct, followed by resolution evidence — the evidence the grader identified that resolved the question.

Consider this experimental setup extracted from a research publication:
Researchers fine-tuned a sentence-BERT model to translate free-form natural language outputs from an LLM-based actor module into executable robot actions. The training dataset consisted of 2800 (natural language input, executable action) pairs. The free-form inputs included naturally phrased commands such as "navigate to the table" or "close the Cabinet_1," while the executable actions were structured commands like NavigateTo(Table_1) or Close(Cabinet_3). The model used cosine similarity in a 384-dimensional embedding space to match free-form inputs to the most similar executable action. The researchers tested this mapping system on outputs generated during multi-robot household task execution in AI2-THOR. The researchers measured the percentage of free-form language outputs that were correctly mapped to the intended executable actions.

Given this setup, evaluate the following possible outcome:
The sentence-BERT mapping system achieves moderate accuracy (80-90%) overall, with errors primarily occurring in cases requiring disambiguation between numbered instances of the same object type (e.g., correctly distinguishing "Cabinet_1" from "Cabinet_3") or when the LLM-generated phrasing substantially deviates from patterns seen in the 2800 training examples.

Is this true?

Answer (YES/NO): NO